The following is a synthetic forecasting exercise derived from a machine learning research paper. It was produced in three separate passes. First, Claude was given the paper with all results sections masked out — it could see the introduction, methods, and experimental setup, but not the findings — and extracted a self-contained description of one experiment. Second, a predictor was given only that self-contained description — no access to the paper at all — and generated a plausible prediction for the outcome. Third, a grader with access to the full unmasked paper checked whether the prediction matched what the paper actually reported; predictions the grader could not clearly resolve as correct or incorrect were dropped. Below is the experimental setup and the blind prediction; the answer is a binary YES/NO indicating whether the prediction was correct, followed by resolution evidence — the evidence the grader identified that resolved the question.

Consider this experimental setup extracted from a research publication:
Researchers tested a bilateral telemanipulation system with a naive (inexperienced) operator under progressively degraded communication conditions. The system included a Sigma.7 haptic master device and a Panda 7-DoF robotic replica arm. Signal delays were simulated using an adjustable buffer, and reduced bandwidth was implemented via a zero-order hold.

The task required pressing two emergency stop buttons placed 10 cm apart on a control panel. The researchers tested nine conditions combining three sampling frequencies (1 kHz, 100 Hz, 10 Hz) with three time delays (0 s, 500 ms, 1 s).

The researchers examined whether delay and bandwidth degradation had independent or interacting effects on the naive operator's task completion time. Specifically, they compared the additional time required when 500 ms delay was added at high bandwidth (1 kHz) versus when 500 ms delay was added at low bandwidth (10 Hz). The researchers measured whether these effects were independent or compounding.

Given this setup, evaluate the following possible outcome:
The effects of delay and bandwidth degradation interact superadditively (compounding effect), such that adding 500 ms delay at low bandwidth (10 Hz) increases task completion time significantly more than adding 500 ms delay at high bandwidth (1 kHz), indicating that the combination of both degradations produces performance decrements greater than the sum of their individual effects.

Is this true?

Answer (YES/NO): YES